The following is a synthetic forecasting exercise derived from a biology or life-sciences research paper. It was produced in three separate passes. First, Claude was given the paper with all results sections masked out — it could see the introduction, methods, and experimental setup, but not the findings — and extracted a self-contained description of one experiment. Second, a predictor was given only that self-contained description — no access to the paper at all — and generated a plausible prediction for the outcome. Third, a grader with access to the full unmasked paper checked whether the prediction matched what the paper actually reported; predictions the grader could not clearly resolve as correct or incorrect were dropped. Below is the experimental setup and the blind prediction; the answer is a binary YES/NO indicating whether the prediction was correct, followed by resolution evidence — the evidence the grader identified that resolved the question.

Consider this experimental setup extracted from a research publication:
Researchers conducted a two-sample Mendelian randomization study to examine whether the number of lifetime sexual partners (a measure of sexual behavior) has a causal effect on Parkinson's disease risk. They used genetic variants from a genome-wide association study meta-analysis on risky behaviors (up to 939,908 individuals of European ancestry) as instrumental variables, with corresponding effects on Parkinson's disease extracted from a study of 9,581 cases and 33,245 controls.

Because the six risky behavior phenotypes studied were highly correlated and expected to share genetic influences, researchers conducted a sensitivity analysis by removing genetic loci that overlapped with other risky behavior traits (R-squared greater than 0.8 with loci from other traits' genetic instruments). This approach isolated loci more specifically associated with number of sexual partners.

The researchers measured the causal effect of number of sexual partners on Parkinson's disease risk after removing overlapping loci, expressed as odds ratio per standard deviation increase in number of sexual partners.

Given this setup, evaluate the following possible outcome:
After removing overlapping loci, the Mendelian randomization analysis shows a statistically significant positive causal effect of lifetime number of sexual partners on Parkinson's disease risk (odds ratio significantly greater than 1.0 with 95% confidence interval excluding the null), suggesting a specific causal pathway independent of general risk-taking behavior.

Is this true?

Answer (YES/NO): YES